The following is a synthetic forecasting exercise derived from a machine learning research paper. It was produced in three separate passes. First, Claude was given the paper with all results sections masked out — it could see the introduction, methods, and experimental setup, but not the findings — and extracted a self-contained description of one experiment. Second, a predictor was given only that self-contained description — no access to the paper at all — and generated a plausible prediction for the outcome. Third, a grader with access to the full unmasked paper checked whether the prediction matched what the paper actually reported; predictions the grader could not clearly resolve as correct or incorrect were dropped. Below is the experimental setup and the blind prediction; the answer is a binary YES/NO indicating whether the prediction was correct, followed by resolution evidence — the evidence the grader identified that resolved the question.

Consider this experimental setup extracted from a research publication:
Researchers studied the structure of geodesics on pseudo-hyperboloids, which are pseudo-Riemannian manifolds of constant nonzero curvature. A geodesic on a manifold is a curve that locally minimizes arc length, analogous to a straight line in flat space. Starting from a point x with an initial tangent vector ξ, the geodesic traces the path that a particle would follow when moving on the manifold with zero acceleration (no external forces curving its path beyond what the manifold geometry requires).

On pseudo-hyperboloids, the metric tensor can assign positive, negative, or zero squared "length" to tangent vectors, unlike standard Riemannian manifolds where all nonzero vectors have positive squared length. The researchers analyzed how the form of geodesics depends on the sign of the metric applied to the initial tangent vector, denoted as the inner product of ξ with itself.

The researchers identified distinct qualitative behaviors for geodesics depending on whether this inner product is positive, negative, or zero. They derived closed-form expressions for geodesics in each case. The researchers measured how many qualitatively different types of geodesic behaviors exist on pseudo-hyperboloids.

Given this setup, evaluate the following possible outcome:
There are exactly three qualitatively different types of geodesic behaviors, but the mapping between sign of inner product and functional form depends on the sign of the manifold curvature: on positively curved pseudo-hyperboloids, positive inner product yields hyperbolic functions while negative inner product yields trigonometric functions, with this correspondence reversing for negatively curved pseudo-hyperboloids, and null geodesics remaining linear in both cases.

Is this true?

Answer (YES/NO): NO